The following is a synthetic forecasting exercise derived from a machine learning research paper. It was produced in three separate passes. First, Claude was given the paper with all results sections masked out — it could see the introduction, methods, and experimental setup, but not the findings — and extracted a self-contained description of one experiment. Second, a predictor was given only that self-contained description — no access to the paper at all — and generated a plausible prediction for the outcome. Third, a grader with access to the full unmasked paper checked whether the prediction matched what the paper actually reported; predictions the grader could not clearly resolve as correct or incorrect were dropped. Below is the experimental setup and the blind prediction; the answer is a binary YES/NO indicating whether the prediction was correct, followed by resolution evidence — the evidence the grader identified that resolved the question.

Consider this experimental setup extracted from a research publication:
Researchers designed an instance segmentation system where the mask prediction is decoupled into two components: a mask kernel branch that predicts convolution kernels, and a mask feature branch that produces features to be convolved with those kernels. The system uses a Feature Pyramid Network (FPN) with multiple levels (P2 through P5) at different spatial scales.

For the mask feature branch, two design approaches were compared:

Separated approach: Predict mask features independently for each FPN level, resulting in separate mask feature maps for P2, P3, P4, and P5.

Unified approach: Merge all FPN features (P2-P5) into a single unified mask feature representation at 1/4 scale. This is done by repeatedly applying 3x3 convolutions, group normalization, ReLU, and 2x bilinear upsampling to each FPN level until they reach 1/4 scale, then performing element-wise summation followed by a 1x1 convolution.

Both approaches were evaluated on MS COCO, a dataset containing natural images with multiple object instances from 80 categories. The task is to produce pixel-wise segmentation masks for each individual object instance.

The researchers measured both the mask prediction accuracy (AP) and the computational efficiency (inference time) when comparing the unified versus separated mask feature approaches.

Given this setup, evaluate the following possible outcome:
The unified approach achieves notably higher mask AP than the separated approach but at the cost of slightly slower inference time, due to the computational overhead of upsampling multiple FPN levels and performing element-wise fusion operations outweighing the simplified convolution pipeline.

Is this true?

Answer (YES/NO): NO